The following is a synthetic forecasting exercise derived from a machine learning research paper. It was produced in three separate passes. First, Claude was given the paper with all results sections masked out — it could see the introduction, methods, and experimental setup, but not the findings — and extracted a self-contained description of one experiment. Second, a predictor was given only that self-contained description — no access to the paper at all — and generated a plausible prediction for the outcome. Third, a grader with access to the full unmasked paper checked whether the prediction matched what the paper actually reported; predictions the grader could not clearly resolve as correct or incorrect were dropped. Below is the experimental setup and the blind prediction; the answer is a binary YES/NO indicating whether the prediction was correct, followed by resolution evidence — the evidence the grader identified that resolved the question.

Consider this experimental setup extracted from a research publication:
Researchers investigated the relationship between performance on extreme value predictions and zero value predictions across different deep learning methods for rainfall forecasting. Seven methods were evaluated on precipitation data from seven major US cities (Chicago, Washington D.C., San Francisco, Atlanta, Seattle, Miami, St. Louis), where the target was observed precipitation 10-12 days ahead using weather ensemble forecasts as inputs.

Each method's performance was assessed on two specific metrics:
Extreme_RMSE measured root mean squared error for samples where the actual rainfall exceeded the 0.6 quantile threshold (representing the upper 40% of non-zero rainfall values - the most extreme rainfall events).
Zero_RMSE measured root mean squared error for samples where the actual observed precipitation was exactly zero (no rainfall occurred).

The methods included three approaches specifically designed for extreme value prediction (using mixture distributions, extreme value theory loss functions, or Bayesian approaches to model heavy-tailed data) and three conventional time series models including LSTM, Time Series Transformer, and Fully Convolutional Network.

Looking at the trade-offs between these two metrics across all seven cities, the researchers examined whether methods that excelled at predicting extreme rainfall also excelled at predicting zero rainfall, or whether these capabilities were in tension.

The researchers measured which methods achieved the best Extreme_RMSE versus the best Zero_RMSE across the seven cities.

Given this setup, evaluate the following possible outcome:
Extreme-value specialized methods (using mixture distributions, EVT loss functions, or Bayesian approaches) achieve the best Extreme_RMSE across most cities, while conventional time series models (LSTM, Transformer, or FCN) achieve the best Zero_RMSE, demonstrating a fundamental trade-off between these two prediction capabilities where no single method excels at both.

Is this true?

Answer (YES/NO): YES